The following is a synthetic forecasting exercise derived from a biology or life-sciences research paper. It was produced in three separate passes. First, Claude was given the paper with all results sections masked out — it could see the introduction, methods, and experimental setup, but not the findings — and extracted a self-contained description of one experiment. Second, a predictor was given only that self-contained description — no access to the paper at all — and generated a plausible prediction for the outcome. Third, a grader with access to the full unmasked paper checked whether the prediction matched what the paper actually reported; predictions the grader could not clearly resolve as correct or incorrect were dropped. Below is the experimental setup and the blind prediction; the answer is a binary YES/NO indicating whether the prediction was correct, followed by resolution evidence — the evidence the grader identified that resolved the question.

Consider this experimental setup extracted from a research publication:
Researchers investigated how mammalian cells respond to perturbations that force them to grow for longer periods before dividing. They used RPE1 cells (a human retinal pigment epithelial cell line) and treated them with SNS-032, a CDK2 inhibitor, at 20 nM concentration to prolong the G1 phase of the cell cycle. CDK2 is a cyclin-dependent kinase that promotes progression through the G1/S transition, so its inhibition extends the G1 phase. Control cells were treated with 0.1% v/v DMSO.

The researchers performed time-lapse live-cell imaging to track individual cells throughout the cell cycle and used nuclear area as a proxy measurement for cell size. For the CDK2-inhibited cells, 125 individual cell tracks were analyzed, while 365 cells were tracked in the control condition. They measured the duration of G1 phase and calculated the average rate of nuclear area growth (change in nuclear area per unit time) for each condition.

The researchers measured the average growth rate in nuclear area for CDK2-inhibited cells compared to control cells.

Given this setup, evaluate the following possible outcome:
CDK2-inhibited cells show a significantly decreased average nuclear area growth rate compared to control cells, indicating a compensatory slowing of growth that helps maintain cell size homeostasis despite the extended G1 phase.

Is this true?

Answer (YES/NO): YES